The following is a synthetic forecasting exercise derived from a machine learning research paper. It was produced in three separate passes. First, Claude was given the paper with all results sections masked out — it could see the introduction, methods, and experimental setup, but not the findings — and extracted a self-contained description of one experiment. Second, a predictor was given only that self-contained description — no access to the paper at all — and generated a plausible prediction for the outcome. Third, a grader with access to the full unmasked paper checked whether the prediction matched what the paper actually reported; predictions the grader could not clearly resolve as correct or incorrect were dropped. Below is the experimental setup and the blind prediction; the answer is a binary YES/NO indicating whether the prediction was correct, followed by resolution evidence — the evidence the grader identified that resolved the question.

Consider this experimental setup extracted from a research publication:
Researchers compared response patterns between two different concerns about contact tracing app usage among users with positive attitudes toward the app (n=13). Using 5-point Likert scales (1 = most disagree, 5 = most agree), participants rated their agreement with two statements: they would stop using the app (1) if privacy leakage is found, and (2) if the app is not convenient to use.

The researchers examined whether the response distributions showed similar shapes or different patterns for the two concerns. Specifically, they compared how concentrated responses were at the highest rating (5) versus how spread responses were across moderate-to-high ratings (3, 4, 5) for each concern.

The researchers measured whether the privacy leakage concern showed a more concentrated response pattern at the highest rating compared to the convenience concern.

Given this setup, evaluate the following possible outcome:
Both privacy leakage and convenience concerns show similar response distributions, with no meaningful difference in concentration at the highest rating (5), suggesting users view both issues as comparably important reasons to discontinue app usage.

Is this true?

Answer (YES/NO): NO